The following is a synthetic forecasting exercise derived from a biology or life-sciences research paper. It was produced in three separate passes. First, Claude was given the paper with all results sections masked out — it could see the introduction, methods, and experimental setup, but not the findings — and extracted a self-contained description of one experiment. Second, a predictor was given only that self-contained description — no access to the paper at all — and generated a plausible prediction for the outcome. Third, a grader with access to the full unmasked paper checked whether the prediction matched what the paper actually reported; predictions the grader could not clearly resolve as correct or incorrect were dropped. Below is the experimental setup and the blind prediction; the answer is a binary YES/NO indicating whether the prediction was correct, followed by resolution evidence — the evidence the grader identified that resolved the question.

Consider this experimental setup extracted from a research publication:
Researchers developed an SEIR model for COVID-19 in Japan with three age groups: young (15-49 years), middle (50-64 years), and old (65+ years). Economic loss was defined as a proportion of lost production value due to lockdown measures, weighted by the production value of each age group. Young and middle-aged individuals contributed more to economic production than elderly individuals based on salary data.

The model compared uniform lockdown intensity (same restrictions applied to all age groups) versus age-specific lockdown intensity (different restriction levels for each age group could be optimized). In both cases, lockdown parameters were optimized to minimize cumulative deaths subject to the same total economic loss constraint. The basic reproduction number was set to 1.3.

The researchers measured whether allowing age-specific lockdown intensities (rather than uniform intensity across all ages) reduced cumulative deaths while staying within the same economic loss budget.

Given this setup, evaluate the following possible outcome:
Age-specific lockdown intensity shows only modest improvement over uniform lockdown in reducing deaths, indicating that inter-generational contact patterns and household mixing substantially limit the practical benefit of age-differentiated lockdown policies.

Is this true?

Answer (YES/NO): NO